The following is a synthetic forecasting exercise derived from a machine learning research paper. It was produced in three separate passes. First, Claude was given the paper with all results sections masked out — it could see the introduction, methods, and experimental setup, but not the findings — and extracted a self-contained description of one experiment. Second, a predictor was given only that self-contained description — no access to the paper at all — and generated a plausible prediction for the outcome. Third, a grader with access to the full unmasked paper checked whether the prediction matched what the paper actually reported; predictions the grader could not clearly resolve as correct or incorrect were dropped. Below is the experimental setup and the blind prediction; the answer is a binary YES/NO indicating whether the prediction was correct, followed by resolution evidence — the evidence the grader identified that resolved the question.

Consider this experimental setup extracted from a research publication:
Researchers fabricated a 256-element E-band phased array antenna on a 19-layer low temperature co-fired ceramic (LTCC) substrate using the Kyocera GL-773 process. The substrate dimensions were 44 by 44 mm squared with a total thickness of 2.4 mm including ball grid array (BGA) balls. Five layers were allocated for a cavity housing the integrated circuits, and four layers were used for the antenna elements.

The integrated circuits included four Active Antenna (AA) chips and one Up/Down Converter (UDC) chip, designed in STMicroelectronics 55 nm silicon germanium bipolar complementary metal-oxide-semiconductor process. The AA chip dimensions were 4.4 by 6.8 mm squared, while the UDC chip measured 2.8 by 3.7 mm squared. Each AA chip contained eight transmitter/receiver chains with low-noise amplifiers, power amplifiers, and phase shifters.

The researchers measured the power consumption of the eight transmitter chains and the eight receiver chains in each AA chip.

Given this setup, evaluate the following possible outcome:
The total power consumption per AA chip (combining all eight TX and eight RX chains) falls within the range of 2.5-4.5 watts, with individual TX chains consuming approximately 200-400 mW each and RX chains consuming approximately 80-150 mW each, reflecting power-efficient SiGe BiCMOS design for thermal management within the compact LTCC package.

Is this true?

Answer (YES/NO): NO